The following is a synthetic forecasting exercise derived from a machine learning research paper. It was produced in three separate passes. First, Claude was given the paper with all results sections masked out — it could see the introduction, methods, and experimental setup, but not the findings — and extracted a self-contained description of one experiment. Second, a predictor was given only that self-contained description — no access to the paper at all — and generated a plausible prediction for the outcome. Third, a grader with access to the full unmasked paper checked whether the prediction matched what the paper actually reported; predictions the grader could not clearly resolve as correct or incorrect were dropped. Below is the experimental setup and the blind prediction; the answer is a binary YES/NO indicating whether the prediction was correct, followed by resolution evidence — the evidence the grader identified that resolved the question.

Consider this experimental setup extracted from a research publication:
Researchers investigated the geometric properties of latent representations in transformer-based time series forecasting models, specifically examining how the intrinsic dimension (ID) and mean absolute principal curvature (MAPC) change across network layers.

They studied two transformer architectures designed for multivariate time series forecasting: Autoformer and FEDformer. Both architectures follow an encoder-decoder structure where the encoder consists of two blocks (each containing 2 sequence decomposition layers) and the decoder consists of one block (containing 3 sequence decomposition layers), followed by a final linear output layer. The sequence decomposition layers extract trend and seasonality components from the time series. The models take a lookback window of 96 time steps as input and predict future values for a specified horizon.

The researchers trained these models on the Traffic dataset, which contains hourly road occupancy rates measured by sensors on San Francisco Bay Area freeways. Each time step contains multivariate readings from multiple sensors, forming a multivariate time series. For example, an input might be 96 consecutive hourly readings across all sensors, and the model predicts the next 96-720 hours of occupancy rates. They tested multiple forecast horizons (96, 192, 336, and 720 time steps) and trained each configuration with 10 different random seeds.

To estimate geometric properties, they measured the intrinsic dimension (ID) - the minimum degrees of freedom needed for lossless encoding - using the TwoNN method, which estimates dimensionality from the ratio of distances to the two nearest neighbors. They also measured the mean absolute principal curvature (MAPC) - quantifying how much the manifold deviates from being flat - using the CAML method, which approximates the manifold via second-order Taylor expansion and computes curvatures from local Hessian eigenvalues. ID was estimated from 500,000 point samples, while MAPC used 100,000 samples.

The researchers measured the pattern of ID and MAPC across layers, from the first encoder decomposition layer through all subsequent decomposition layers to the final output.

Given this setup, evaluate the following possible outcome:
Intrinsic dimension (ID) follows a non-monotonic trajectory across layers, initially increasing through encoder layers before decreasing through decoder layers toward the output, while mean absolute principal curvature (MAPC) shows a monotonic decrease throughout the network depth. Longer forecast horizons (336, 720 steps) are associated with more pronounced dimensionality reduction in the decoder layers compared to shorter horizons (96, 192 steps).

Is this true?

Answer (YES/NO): NO